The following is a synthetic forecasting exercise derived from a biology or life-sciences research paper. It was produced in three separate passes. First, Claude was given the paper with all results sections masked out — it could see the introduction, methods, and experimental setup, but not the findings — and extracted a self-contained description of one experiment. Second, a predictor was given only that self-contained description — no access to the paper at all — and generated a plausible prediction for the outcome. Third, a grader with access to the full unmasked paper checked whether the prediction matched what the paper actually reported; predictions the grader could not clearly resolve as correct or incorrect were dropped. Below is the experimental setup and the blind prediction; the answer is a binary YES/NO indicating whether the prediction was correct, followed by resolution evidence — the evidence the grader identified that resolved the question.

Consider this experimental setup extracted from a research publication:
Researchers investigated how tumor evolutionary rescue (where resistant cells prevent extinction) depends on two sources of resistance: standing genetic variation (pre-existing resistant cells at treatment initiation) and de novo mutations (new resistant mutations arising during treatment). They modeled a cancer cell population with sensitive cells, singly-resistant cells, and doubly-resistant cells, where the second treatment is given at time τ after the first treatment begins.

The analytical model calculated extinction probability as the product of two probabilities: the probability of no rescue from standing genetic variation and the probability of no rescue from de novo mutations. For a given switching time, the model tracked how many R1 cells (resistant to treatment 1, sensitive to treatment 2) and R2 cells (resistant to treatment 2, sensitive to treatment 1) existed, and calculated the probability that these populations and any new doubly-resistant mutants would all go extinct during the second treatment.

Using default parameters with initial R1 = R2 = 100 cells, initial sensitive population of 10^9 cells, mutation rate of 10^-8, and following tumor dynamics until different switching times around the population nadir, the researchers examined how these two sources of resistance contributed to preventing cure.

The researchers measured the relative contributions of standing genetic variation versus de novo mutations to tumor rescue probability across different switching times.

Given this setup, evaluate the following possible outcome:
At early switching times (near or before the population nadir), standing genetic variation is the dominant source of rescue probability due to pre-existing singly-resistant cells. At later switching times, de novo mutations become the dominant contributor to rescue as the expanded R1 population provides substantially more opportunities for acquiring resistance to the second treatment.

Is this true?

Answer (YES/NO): NO